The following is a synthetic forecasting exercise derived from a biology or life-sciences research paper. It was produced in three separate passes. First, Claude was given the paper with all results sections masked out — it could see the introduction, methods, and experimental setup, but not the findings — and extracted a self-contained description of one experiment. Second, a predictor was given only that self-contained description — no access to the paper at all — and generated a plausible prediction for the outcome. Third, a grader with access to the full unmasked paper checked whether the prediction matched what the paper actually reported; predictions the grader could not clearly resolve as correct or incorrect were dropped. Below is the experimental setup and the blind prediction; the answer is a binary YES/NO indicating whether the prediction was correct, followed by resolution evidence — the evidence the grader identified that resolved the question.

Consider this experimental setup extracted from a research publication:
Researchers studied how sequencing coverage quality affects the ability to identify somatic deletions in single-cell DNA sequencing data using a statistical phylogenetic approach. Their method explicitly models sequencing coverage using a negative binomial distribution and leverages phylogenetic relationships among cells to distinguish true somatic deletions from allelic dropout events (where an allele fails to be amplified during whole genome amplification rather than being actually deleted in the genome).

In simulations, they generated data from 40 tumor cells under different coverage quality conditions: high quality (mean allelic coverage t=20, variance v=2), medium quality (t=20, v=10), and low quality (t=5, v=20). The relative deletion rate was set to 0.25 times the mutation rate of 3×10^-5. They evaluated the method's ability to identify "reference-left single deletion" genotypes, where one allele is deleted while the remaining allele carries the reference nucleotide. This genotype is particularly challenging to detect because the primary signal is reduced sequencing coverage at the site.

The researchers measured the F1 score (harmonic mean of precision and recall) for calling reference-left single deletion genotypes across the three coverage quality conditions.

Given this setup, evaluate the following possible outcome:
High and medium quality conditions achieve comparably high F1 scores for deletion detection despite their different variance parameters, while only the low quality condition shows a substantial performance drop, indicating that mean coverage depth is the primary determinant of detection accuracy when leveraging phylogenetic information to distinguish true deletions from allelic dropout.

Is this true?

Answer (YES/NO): YES